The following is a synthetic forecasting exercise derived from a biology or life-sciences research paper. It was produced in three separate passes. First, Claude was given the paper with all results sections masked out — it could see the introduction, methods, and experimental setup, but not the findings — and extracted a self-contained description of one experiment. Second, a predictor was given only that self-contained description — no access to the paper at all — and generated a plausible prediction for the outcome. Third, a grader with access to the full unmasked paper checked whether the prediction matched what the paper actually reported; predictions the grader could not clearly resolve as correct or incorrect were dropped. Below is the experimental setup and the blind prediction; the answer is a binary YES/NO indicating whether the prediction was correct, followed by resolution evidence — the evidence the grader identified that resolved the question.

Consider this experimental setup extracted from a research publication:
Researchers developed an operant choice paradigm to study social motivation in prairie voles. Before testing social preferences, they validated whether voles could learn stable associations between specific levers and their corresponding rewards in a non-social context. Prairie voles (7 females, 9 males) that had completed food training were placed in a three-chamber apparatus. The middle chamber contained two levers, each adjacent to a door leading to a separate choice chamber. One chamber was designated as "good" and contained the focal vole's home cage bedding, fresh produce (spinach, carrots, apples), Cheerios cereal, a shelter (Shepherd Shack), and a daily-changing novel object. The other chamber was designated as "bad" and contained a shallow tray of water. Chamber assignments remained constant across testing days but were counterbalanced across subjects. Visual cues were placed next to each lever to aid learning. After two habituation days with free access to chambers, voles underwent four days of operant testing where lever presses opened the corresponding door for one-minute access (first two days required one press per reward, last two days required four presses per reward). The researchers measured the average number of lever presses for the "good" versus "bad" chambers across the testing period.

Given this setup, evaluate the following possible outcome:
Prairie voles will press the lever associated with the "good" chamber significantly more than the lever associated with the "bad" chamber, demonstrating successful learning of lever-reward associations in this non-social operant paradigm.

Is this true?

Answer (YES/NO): YES